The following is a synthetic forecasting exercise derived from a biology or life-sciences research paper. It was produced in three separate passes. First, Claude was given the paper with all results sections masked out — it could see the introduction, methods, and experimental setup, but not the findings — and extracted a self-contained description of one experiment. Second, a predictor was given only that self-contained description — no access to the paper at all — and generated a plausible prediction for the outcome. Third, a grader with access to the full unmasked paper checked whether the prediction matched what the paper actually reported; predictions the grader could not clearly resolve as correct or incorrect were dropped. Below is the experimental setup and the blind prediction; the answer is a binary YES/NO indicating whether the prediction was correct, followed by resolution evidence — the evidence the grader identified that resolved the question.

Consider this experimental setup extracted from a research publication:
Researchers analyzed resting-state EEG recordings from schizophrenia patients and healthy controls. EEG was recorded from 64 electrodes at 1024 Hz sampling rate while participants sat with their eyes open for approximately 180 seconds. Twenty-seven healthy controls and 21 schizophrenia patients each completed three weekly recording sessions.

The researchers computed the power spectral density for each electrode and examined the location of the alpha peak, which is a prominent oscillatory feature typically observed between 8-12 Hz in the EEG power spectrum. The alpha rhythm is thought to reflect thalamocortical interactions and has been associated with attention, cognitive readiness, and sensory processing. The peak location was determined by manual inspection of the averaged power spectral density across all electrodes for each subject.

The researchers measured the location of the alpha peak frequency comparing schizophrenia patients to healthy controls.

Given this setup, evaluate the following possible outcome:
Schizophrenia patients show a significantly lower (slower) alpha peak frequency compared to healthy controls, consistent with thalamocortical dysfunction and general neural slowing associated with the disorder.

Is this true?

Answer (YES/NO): YES